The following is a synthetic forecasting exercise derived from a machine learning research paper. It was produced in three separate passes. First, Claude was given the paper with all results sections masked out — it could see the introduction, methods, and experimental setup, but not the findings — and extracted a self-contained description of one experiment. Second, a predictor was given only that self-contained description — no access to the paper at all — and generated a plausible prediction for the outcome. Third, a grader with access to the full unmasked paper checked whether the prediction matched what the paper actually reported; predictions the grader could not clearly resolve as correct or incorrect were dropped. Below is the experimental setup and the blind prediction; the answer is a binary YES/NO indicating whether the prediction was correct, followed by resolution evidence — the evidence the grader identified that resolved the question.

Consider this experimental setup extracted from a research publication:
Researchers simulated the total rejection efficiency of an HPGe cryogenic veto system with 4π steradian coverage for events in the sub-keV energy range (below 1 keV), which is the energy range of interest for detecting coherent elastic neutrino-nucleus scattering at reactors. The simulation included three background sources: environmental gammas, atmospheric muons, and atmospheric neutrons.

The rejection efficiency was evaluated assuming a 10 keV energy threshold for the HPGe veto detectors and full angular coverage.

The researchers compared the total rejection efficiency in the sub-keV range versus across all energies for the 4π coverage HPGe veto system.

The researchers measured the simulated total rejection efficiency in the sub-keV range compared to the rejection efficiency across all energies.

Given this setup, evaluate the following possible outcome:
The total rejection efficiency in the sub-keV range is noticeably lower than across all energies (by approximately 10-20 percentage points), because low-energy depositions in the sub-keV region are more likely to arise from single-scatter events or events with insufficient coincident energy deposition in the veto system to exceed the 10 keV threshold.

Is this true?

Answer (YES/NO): NO